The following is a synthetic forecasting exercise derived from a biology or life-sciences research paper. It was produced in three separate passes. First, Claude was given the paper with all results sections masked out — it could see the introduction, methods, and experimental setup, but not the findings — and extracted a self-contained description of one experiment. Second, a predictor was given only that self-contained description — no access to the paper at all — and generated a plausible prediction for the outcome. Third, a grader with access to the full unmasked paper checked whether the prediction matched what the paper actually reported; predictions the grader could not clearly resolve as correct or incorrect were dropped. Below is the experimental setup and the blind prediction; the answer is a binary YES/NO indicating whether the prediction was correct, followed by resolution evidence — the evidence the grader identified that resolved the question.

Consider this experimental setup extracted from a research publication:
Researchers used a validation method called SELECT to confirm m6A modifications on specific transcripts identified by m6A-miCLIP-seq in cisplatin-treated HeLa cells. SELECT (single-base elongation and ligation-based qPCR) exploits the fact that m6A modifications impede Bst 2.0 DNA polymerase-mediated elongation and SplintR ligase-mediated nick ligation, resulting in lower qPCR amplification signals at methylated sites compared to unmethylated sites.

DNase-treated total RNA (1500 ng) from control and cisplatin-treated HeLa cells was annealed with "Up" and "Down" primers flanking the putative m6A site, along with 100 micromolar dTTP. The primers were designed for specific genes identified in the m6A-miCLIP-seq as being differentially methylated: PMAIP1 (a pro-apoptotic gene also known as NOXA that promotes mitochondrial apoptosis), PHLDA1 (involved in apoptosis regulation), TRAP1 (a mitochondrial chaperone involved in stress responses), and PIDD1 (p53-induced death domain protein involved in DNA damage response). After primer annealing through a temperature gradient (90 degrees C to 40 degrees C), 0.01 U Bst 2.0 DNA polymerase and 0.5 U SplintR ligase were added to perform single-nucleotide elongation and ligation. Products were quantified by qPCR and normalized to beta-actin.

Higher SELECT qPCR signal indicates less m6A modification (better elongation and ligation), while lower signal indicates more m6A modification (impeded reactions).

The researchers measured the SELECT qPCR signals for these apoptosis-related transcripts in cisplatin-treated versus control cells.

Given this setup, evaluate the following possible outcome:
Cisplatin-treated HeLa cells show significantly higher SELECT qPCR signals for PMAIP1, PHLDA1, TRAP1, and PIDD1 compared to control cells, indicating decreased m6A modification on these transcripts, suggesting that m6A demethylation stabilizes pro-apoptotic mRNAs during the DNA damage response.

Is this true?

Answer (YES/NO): NO